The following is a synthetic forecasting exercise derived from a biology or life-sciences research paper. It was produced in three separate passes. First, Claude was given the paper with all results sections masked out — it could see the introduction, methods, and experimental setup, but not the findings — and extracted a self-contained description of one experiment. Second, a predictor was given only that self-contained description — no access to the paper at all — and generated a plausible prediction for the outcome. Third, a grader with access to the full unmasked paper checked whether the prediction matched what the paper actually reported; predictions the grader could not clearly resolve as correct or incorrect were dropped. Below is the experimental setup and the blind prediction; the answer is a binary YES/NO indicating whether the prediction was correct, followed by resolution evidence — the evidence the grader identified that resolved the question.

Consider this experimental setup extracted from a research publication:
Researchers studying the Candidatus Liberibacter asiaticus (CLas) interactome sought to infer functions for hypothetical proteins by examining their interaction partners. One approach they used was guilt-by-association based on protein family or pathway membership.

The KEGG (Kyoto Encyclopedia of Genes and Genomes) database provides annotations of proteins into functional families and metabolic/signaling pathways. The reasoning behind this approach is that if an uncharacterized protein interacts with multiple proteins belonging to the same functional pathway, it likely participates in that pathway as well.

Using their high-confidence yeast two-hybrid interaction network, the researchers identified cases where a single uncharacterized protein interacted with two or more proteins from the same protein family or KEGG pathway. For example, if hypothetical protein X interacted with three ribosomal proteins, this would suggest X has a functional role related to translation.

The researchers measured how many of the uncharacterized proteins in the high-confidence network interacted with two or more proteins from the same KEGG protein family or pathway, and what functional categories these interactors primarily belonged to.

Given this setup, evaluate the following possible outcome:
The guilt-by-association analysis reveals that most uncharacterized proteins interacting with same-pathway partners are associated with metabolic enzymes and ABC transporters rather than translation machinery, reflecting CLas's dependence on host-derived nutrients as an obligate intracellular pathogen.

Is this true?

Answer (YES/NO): NO